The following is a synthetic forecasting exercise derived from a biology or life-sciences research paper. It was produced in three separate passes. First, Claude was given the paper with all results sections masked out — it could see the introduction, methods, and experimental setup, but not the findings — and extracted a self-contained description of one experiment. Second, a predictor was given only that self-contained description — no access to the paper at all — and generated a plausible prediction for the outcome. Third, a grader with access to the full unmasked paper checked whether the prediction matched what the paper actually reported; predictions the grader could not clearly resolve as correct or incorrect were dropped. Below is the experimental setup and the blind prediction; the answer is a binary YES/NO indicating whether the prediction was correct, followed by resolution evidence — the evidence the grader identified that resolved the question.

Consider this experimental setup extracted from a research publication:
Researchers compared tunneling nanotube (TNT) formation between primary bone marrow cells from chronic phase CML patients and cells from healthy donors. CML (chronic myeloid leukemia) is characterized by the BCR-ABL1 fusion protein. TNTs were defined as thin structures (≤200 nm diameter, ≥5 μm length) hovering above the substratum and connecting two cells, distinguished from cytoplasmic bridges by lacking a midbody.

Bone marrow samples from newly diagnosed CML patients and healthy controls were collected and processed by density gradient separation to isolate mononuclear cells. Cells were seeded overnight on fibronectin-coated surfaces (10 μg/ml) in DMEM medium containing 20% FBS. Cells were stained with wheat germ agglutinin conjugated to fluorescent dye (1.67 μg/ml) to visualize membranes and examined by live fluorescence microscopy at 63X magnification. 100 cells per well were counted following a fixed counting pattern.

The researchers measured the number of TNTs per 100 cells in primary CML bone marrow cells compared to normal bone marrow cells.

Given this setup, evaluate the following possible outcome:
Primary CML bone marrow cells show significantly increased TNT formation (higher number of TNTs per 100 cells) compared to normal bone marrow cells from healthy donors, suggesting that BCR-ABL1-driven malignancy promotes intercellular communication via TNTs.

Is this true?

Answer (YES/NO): NO